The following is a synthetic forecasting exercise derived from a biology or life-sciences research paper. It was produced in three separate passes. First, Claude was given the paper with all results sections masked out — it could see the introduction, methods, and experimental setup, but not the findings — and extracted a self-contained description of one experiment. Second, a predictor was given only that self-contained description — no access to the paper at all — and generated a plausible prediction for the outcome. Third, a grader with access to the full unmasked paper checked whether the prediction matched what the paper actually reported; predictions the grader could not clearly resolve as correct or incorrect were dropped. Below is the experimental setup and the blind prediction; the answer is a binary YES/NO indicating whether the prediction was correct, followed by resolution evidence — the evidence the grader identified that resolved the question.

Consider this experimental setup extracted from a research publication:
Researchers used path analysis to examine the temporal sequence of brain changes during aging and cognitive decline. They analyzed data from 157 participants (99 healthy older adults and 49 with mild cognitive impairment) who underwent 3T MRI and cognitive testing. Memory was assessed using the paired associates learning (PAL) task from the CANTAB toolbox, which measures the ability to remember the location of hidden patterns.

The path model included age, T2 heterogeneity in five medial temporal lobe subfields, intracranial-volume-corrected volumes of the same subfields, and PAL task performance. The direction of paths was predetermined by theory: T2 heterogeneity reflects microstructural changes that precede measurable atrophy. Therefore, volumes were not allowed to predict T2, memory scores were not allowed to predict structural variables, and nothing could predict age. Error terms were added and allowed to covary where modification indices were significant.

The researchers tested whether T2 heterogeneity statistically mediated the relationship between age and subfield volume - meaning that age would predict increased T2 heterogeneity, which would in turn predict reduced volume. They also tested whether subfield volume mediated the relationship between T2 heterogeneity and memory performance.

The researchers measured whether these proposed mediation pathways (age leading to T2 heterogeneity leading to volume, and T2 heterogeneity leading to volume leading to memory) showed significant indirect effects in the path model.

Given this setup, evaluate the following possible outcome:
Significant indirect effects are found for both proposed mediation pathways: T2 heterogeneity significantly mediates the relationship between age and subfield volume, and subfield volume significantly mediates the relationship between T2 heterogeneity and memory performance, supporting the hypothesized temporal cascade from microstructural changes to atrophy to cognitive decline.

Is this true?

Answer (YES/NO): YES